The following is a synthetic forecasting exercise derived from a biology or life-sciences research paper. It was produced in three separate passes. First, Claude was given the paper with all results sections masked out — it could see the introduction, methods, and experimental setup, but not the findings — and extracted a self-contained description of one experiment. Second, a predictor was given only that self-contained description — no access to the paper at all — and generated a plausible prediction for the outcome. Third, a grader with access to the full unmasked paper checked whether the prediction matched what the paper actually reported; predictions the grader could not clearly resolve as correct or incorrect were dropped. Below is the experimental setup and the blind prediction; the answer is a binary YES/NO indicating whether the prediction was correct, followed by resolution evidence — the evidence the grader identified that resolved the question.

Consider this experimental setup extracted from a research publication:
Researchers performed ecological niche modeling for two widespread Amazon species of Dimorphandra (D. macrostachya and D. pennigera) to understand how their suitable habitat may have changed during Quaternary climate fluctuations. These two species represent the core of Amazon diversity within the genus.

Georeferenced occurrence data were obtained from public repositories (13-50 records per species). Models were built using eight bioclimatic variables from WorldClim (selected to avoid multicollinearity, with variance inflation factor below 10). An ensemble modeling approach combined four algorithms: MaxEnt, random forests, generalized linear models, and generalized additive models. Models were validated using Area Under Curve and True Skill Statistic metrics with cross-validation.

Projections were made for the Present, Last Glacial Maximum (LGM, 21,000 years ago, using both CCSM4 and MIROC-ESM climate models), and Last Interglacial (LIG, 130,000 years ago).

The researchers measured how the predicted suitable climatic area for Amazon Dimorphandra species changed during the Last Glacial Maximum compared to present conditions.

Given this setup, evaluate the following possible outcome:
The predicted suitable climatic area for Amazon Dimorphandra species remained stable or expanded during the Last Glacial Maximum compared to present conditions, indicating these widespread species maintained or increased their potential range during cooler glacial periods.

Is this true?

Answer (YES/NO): YES